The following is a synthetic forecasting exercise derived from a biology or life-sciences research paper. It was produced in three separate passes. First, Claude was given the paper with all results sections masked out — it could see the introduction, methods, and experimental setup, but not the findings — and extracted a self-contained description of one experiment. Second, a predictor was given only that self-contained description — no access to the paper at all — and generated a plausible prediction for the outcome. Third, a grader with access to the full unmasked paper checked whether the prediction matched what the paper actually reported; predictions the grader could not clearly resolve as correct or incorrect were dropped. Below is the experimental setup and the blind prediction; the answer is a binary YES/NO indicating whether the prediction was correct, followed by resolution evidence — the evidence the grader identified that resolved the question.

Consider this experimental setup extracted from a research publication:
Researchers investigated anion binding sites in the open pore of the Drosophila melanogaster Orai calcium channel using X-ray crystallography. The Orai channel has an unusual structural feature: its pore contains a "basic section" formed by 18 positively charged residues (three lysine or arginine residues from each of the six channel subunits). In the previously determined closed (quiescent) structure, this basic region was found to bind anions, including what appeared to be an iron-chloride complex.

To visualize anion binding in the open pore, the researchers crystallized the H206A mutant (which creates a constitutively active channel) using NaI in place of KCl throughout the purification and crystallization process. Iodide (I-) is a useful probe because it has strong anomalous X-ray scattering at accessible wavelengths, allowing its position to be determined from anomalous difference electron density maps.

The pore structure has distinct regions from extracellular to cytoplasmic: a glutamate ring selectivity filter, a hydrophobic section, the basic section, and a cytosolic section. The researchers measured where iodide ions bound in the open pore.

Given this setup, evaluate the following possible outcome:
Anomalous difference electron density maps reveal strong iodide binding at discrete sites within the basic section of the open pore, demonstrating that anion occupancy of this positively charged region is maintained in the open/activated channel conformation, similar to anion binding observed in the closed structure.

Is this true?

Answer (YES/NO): NO